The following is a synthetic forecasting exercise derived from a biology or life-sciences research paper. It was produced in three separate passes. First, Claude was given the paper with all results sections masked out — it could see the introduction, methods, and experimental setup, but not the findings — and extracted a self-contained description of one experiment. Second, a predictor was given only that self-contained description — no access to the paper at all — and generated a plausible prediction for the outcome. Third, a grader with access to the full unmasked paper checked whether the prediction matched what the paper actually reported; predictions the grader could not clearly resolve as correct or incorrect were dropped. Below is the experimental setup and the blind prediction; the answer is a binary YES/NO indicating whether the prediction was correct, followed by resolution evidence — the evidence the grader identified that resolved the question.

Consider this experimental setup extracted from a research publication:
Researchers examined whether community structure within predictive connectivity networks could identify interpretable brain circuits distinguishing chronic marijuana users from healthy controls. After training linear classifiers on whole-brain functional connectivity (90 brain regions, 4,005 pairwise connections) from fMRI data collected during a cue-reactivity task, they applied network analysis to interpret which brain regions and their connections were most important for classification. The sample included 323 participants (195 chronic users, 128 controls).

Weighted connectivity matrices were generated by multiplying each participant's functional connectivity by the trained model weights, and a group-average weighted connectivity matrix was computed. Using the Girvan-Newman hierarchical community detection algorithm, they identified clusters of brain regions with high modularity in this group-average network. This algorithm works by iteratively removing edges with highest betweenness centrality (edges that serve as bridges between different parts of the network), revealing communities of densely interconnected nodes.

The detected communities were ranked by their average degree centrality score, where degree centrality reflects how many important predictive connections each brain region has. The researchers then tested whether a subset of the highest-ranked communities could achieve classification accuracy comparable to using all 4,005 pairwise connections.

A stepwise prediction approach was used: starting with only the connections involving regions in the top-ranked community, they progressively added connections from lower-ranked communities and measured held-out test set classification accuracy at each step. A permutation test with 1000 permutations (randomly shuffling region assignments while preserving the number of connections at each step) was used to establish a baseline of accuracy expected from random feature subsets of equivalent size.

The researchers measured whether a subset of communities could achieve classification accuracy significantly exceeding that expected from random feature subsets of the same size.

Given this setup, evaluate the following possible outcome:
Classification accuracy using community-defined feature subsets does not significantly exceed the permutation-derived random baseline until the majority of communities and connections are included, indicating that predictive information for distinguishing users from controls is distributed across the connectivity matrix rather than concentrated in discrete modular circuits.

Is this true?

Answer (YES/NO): NO